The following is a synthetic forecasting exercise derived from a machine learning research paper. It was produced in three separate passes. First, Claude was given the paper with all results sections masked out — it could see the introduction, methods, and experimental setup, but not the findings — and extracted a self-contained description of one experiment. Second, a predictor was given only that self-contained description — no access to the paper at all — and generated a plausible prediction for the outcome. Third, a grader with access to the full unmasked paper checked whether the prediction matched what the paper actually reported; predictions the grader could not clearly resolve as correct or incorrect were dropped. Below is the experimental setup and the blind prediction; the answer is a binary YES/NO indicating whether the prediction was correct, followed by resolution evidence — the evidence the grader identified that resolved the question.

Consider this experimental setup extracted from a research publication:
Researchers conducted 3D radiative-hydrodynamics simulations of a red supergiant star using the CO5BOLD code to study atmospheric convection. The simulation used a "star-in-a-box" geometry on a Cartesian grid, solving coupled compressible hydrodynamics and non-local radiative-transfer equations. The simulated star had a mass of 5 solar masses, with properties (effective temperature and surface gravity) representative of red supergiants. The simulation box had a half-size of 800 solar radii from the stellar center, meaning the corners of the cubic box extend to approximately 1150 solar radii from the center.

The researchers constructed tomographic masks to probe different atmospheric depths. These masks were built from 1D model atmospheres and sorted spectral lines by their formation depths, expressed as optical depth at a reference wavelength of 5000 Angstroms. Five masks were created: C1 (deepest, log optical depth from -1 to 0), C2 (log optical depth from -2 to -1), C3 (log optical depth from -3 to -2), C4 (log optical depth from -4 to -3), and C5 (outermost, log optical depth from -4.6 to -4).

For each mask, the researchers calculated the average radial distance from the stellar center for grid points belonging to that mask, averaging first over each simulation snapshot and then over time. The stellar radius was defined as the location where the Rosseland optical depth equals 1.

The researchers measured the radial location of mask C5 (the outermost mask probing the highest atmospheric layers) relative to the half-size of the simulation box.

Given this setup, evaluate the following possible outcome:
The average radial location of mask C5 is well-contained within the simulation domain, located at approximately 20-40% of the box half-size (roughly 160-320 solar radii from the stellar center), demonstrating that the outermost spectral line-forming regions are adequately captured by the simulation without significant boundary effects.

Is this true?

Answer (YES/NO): NO